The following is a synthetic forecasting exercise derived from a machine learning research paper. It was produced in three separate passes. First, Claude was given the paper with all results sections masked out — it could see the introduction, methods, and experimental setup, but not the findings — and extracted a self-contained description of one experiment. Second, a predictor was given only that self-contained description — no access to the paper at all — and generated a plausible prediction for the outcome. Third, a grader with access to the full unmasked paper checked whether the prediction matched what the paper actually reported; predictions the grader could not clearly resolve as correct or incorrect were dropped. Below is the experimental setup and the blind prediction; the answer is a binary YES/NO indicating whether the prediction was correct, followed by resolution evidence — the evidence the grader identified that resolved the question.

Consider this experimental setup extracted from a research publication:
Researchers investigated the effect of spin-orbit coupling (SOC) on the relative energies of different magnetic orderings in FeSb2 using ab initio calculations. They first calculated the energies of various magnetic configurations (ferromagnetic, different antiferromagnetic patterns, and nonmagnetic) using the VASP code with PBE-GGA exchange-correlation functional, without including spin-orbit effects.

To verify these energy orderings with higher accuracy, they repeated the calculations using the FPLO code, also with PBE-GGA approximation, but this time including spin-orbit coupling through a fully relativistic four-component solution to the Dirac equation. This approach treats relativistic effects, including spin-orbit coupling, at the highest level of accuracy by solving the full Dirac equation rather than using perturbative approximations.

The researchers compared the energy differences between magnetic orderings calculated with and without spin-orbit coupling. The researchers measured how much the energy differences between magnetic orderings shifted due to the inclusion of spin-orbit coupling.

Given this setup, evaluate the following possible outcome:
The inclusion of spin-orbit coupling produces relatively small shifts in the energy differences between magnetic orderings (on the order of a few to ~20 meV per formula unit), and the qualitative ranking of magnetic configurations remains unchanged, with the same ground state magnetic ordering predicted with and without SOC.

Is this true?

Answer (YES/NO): NO